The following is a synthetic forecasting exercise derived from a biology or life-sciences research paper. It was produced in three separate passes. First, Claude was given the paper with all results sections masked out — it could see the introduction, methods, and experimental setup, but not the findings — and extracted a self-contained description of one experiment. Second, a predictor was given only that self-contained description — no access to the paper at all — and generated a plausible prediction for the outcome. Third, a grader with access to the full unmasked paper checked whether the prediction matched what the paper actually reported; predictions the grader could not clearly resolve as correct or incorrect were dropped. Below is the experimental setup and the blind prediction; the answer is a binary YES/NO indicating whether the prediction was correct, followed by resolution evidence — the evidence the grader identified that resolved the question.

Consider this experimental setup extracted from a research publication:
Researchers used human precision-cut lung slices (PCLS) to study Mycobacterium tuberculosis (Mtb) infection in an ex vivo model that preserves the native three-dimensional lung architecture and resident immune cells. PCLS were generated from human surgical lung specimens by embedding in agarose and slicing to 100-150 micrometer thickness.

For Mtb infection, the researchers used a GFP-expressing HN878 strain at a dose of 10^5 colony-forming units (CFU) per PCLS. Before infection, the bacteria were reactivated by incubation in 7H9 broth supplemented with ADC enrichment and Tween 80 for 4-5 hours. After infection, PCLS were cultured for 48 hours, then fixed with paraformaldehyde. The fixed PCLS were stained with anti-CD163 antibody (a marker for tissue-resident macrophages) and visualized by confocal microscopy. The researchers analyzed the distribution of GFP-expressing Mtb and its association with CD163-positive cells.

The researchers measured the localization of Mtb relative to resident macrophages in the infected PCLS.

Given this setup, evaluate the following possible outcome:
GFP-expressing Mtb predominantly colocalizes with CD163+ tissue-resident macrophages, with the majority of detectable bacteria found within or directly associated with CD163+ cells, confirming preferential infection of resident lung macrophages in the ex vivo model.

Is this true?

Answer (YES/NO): NO